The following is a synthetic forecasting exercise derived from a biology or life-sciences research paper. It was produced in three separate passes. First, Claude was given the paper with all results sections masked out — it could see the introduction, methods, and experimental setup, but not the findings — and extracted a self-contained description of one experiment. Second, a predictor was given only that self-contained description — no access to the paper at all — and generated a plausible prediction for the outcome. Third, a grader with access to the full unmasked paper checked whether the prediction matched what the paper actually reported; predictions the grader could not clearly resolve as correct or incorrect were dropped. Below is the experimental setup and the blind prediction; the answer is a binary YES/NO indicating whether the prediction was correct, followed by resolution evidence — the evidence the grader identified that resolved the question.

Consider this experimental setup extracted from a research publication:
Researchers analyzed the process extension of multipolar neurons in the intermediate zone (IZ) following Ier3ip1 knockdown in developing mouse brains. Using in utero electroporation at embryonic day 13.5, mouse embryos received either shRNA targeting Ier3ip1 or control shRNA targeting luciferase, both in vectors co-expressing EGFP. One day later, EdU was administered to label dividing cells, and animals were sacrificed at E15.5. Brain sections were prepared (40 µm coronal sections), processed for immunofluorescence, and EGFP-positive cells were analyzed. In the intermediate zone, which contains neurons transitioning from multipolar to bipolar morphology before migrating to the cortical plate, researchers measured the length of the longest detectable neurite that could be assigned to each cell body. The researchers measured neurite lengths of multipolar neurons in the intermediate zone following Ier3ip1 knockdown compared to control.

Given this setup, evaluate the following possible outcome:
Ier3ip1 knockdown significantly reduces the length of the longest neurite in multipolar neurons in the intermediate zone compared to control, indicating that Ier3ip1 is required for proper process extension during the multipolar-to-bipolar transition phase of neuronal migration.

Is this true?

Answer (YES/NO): NO